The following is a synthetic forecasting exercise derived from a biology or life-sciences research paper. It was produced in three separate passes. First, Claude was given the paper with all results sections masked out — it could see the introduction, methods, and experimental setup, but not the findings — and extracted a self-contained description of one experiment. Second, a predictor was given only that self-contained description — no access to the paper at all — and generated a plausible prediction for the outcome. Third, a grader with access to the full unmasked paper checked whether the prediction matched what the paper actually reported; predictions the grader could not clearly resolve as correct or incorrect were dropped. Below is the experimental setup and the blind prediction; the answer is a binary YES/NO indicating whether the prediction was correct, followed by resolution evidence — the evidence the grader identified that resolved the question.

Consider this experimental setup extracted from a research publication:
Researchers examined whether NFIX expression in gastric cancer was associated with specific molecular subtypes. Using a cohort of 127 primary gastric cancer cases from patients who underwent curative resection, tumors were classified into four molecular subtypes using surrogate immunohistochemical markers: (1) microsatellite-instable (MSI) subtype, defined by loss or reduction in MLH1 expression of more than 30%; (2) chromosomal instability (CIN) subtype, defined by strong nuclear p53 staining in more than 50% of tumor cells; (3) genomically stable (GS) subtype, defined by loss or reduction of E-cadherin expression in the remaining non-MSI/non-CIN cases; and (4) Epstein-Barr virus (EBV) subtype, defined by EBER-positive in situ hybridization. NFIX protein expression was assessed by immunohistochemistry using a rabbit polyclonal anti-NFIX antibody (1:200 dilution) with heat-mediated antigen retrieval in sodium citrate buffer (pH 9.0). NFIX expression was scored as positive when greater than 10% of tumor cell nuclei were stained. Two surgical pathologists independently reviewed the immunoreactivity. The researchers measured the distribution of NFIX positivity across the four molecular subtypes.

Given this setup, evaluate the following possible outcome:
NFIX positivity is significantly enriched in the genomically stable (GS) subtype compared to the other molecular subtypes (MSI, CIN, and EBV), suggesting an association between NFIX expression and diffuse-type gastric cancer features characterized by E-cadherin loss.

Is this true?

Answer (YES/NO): YES